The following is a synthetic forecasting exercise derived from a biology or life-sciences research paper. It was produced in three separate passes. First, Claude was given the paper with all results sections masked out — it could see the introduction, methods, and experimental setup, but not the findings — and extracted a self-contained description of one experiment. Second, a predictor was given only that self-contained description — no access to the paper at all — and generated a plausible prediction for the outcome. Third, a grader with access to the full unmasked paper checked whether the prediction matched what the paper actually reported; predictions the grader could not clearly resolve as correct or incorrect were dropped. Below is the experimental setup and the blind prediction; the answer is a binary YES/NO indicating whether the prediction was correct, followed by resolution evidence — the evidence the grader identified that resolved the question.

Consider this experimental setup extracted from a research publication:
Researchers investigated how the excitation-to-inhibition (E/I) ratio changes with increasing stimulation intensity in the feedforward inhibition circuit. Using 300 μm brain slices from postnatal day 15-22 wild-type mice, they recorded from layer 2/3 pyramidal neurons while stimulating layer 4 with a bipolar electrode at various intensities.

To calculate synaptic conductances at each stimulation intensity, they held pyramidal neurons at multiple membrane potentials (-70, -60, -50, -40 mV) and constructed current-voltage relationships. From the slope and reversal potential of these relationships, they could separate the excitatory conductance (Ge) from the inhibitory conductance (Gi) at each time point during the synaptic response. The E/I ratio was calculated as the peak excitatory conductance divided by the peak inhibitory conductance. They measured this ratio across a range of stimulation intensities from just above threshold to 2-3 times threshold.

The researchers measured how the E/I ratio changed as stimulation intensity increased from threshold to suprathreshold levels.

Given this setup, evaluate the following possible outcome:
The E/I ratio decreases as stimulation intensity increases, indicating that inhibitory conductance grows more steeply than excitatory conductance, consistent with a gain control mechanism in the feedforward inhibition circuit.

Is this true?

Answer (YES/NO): YES